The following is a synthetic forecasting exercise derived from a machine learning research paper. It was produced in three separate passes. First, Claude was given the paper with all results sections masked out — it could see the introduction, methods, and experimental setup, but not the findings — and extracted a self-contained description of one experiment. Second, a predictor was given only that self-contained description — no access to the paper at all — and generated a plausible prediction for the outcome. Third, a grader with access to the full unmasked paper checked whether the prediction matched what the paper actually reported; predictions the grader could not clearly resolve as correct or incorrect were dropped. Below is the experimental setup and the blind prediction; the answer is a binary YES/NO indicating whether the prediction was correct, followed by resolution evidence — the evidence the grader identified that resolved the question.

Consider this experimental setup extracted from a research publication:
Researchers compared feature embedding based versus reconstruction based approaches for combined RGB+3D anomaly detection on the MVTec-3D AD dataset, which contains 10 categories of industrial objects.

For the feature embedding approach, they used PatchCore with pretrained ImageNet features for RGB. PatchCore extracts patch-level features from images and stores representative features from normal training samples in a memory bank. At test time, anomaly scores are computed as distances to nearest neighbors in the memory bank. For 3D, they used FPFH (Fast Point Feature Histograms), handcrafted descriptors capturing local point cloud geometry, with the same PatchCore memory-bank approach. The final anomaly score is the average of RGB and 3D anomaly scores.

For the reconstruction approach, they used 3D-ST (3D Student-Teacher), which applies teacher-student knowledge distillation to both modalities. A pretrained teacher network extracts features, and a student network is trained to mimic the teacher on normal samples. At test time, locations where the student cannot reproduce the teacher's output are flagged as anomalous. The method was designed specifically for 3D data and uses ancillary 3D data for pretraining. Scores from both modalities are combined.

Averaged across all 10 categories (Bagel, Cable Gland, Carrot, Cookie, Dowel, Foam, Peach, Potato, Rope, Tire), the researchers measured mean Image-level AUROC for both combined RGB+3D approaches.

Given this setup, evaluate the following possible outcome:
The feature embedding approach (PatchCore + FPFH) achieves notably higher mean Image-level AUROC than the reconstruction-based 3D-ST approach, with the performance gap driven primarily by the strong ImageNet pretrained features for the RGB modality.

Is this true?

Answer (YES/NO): NO